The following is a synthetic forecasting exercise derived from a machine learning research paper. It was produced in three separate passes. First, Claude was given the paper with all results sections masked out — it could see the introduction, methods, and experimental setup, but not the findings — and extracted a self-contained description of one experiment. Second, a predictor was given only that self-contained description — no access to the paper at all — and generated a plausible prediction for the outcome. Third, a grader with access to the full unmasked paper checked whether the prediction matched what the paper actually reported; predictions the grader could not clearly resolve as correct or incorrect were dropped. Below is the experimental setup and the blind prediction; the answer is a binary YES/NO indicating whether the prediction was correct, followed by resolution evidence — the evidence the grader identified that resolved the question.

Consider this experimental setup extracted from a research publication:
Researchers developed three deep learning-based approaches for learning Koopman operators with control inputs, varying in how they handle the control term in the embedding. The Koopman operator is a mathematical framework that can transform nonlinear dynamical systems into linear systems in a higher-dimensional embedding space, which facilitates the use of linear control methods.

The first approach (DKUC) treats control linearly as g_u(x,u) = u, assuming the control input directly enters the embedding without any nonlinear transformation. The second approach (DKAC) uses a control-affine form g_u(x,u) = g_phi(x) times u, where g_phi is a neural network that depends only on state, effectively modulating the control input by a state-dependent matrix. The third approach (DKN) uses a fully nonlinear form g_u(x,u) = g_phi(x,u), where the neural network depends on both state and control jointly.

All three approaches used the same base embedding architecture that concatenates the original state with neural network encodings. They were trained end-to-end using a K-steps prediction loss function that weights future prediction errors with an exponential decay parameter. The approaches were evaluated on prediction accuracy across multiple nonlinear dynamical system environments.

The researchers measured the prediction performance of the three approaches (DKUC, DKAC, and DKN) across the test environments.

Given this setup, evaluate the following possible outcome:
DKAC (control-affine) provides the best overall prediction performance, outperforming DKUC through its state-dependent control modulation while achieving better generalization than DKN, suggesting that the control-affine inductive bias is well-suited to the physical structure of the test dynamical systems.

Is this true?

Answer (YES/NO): NO